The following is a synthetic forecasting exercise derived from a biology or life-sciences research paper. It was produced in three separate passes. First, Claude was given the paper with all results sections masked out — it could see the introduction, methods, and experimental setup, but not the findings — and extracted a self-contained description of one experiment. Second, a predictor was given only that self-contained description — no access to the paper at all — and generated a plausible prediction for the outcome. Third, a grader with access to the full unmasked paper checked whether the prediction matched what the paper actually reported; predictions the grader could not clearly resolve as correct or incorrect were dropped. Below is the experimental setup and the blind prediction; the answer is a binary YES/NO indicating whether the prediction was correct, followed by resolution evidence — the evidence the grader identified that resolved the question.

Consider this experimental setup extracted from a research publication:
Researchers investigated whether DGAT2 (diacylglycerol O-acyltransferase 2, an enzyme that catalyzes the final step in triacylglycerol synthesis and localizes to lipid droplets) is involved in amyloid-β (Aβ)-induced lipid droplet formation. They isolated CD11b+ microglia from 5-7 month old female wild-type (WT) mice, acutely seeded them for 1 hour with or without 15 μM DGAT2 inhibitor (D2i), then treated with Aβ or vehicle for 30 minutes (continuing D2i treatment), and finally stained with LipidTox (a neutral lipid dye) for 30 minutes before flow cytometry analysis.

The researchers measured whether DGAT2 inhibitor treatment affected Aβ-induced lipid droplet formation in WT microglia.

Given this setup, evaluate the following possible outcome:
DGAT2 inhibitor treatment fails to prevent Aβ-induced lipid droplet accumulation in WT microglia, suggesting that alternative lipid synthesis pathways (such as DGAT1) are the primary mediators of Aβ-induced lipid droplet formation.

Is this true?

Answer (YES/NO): NO